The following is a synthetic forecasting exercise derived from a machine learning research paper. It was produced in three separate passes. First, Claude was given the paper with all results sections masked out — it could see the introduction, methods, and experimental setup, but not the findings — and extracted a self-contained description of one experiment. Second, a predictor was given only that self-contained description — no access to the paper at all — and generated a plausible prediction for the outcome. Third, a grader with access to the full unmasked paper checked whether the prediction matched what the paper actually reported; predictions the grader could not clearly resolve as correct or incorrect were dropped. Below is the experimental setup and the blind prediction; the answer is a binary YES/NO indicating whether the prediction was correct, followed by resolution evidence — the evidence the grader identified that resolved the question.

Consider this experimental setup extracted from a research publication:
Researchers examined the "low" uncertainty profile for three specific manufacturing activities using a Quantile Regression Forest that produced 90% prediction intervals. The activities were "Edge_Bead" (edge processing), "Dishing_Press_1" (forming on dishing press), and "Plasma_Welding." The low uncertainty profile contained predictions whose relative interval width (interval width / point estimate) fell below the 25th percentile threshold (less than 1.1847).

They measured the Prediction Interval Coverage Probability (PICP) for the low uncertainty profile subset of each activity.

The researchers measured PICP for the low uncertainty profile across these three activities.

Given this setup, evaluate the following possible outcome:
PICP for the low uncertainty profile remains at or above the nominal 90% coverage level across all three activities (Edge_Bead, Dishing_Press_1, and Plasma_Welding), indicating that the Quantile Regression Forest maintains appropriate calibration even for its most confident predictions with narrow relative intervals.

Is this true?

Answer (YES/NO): NO